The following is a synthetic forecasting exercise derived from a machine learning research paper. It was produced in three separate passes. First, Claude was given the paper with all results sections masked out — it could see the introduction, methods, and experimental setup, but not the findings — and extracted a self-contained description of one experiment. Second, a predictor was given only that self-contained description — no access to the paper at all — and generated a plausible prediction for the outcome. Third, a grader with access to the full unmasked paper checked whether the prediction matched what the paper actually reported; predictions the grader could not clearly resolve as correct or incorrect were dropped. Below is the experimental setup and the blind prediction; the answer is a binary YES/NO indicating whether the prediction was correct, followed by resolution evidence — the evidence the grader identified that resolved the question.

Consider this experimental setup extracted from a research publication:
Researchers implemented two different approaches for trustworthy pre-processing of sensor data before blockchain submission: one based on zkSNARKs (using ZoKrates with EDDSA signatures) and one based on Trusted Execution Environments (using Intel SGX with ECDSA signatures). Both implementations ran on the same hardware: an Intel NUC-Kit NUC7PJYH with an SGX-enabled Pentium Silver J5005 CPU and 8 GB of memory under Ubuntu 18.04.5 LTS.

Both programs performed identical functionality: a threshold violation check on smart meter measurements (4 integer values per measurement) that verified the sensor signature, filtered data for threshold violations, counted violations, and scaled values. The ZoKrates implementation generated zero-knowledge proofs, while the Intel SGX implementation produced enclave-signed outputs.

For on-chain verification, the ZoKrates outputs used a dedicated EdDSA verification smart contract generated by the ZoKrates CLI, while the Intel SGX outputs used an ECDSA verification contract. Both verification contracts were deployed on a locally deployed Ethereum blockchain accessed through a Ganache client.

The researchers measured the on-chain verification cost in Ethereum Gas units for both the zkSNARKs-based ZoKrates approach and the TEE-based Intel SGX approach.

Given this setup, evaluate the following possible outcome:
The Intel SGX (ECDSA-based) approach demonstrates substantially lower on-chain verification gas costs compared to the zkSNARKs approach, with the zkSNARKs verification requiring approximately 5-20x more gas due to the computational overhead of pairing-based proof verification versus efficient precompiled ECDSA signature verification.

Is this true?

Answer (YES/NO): NO